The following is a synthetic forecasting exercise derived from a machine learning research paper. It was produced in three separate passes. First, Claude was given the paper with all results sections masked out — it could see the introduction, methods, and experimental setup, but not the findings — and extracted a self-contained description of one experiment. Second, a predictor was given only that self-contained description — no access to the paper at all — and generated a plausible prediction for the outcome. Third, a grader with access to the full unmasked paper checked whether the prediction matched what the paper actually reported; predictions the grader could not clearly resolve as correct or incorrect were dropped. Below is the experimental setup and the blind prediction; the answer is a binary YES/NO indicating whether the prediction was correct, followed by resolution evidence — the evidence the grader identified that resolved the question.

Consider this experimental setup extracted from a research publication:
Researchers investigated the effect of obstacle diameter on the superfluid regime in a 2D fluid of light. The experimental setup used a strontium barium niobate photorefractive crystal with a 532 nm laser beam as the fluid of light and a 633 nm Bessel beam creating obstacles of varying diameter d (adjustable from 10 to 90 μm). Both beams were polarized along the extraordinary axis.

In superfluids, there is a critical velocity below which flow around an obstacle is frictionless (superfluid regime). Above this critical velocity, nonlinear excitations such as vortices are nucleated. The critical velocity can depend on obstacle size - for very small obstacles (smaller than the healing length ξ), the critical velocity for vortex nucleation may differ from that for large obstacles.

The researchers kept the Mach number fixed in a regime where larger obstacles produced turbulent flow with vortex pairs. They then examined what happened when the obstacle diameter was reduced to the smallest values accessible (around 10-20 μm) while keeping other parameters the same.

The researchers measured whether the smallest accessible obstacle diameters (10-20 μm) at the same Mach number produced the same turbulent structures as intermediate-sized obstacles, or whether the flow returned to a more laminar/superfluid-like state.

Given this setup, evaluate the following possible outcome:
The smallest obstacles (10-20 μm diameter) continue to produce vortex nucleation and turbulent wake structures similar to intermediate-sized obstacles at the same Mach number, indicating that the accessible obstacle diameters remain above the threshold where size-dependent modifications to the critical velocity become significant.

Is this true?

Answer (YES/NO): NO